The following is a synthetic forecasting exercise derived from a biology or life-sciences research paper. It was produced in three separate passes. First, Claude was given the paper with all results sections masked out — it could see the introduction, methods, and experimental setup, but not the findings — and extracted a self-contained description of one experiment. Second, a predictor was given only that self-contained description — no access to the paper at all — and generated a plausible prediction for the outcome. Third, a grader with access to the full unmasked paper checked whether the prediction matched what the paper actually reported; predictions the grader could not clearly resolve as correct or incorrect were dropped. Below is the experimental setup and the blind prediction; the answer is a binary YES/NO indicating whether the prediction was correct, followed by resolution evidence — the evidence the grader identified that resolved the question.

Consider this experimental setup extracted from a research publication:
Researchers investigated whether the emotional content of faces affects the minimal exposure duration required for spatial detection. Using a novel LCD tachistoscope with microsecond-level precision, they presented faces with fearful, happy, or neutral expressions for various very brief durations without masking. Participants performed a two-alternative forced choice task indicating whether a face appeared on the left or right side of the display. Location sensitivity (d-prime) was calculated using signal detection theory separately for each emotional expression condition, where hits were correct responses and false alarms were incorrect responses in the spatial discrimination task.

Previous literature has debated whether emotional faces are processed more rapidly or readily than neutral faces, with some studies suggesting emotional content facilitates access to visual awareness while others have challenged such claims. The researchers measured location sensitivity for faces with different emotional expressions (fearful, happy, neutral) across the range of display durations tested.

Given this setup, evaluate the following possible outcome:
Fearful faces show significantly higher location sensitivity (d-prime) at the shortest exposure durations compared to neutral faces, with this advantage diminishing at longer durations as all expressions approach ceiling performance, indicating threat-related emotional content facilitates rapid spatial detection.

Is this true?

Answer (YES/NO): NO